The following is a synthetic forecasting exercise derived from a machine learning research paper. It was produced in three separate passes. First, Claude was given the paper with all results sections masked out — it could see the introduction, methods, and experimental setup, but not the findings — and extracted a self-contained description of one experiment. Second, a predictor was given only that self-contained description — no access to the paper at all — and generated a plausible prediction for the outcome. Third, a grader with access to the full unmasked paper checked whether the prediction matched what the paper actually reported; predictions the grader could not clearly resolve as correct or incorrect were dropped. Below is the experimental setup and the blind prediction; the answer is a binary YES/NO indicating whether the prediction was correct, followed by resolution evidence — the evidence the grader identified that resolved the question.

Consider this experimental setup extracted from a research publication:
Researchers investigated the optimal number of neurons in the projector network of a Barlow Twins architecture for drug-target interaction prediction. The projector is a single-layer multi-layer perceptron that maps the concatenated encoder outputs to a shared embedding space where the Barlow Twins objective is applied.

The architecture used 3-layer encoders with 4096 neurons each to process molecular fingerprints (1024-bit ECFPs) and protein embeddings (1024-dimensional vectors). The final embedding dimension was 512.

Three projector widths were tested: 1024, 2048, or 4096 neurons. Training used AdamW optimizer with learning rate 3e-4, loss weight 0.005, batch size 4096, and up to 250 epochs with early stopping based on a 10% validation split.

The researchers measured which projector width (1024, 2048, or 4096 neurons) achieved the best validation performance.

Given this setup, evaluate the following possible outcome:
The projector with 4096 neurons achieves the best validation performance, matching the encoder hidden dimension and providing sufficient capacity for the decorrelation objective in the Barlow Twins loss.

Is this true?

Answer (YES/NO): NO